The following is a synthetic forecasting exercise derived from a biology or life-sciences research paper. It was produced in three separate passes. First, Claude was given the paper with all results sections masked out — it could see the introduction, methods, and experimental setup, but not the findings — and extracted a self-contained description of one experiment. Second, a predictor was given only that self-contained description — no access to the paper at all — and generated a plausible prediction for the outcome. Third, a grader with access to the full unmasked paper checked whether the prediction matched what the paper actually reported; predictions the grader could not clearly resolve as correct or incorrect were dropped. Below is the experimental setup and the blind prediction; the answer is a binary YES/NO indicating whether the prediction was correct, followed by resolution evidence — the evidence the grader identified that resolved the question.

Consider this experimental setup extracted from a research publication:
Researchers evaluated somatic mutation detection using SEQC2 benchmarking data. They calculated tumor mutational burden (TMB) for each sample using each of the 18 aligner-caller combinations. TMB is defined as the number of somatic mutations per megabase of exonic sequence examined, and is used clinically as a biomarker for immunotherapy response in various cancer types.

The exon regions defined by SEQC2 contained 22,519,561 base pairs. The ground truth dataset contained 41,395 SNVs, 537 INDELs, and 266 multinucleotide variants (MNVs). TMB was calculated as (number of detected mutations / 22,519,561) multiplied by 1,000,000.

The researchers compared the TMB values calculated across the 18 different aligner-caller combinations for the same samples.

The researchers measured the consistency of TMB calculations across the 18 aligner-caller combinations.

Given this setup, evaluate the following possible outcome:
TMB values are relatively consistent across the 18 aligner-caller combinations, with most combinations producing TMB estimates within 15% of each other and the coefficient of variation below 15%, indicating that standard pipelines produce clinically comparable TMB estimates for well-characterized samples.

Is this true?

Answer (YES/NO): NO